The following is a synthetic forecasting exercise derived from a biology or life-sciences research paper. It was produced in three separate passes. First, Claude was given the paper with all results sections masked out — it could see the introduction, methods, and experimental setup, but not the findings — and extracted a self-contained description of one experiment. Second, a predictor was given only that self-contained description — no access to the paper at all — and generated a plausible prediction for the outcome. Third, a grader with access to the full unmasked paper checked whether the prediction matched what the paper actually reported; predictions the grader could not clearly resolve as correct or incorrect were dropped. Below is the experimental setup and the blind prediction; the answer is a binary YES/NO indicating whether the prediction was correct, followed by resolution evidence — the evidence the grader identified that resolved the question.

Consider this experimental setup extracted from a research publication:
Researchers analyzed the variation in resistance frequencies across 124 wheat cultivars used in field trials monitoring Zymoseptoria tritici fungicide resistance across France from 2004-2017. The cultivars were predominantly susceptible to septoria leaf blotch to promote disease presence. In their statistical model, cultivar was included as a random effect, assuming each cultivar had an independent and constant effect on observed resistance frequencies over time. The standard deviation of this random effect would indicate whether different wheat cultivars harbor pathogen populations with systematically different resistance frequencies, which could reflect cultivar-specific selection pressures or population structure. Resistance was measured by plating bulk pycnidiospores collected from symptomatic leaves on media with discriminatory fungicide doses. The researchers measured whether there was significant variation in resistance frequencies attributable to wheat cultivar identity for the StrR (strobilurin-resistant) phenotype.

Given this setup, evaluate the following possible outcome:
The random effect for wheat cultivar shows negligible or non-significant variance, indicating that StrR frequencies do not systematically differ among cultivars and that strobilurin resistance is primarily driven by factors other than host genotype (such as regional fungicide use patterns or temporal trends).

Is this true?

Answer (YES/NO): YES